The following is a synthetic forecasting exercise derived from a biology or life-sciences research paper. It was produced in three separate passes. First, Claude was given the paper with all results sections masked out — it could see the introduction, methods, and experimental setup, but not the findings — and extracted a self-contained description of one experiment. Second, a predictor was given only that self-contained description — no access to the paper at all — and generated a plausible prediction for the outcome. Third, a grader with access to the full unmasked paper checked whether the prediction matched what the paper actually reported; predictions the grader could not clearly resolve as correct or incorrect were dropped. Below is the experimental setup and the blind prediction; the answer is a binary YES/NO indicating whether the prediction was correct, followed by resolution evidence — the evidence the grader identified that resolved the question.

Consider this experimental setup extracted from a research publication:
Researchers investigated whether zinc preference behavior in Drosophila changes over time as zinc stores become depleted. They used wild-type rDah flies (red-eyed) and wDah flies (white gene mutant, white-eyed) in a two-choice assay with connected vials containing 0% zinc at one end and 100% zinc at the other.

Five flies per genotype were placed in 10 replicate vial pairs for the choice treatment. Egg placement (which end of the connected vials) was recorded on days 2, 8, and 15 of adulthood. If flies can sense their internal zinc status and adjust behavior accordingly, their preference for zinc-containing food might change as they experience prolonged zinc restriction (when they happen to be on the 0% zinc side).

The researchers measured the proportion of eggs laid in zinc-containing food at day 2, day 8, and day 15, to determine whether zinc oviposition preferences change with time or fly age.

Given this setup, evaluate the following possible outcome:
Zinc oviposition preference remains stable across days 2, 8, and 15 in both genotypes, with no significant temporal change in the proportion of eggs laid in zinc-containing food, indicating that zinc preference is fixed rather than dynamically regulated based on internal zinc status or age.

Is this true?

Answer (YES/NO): NO